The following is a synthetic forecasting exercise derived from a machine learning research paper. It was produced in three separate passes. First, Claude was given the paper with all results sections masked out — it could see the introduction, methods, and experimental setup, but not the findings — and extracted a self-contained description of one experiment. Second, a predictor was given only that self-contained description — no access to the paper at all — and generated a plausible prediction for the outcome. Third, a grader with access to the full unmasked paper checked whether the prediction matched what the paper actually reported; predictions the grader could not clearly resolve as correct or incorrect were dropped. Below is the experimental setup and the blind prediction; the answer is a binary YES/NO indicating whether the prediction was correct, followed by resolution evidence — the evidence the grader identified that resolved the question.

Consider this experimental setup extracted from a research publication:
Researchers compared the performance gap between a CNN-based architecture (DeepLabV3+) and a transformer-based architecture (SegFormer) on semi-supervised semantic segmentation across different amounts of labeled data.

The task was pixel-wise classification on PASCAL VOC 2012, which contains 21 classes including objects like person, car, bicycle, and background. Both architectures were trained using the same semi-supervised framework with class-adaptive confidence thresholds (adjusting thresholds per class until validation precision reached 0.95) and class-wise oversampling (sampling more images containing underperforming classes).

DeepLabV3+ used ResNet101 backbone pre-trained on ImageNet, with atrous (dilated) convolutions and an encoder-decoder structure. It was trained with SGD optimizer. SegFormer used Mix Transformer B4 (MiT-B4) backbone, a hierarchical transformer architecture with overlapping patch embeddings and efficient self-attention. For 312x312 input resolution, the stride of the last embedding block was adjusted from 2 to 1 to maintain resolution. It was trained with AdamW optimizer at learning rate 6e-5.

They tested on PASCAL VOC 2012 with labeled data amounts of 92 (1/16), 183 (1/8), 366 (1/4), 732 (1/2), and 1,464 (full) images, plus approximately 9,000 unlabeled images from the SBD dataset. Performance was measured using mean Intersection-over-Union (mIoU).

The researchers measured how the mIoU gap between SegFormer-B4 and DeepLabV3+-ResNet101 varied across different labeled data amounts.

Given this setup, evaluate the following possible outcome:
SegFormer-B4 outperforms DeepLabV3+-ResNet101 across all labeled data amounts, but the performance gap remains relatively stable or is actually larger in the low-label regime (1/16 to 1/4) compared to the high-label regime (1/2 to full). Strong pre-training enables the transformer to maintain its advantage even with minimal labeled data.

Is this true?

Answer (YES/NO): NO